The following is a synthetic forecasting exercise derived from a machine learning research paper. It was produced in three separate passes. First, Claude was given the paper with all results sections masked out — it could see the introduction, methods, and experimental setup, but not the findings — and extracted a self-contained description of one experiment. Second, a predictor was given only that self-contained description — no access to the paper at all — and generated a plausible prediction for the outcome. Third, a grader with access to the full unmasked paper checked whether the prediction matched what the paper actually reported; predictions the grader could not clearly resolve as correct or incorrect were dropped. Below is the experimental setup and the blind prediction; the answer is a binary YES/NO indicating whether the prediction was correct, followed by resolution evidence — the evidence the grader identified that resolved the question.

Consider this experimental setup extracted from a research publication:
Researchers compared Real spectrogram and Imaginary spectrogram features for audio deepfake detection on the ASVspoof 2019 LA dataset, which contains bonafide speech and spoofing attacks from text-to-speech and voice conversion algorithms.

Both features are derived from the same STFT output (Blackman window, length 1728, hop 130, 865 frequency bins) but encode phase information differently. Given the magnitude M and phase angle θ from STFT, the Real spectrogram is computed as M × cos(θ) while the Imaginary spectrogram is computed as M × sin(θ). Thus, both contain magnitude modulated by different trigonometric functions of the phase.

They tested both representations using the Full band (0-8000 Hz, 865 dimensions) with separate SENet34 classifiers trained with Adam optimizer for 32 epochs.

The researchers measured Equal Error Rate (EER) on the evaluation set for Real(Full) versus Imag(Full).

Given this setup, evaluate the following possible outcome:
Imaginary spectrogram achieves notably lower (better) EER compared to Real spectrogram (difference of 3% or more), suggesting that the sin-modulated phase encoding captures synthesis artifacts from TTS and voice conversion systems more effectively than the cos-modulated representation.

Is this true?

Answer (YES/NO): NO